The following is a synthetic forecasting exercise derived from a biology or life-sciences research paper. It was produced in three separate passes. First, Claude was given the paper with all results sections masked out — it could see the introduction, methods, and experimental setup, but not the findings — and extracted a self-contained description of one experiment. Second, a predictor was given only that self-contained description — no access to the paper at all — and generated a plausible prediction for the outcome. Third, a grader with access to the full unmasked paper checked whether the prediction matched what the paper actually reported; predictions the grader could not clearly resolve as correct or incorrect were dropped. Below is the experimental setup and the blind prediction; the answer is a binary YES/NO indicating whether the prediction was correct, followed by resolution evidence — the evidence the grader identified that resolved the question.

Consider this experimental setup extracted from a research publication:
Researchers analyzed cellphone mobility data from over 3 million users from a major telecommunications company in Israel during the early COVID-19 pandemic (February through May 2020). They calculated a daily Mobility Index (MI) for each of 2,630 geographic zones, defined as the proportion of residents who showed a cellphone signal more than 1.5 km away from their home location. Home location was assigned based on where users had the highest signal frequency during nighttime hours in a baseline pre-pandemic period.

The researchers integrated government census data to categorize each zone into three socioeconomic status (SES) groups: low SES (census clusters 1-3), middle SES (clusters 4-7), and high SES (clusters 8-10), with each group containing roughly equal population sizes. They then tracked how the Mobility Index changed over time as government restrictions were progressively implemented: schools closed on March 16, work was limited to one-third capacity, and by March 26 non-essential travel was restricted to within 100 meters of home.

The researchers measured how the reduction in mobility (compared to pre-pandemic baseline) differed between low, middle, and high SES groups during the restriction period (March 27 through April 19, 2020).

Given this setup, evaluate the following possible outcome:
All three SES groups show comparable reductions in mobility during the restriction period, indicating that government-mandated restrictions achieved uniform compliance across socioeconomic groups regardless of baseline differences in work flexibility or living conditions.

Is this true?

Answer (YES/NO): NO